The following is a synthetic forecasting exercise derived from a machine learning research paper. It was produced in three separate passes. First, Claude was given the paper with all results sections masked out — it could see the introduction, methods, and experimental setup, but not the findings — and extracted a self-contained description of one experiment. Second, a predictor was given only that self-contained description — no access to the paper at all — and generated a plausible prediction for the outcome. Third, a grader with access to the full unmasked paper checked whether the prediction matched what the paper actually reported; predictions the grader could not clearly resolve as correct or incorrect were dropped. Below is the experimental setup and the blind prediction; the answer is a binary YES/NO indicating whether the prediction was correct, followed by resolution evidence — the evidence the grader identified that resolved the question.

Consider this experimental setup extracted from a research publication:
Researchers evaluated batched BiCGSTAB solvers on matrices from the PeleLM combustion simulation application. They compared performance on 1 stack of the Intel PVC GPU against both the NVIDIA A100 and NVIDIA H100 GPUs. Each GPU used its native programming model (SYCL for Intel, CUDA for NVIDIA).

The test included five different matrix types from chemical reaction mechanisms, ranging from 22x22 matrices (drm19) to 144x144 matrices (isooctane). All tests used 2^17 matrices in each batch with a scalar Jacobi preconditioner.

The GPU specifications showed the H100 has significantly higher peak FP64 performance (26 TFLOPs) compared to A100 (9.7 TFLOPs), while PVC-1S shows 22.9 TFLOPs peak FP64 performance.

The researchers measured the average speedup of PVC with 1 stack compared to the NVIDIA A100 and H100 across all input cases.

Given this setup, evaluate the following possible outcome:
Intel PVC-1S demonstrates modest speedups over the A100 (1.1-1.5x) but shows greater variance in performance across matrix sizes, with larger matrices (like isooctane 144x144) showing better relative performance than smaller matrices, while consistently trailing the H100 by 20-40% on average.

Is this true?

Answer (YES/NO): NO